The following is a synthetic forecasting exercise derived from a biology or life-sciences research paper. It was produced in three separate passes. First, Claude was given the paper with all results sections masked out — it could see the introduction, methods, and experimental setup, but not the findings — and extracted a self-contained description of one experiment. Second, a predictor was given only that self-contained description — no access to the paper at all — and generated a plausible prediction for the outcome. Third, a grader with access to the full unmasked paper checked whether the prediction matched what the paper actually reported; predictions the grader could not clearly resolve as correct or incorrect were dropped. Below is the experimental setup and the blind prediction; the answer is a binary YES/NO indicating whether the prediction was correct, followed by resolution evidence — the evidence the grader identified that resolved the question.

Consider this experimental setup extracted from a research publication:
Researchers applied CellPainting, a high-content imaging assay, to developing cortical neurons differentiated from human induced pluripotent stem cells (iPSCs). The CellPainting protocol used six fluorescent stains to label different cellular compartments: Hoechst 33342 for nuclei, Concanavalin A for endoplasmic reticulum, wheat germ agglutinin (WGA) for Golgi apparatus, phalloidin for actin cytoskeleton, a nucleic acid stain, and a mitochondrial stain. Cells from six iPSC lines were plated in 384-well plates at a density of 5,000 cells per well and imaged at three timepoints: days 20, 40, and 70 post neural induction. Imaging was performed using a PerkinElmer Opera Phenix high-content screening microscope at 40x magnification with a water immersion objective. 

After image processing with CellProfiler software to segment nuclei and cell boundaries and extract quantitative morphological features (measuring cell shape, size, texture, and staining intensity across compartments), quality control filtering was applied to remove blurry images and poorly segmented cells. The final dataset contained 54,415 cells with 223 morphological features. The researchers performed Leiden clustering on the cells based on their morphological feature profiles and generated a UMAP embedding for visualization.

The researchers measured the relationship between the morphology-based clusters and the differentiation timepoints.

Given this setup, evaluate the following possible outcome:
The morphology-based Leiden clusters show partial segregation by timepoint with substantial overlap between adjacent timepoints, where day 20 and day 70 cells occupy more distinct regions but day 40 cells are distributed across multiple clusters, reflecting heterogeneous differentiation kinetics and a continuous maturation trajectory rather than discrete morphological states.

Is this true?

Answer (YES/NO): NO